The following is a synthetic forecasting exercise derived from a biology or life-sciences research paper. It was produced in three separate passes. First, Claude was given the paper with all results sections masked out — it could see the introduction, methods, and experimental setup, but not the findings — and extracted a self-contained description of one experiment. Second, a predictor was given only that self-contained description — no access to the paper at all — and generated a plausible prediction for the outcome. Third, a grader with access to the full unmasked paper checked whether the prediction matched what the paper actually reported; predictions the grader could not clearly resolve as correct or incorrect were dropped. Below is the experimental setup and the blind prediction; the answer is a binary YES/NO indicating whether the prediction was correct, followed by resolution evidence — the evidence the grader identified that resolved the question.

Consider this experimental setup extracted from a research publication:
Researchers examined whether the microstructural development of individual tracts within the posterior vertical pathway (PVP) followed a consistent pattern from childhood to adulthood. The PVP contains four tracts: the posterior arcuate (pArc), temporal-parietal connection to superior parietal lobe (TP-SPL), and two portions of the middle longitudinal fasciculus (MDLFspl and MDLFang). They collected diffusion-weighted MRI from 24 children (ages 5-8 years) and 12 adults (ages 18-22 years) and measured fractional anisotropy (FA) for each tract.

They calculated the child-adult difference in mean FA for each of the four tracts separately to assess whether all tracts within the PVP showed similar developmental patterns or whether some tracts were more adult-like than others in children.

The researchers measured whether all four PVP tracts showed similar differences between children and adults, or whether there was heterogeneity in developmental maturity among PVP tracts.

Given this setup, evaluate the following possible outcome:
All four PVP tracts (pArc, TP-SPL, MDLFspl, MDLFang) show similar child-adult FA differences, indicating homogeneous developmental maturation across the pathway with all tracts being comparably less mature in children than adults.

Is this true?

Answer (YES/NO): NO